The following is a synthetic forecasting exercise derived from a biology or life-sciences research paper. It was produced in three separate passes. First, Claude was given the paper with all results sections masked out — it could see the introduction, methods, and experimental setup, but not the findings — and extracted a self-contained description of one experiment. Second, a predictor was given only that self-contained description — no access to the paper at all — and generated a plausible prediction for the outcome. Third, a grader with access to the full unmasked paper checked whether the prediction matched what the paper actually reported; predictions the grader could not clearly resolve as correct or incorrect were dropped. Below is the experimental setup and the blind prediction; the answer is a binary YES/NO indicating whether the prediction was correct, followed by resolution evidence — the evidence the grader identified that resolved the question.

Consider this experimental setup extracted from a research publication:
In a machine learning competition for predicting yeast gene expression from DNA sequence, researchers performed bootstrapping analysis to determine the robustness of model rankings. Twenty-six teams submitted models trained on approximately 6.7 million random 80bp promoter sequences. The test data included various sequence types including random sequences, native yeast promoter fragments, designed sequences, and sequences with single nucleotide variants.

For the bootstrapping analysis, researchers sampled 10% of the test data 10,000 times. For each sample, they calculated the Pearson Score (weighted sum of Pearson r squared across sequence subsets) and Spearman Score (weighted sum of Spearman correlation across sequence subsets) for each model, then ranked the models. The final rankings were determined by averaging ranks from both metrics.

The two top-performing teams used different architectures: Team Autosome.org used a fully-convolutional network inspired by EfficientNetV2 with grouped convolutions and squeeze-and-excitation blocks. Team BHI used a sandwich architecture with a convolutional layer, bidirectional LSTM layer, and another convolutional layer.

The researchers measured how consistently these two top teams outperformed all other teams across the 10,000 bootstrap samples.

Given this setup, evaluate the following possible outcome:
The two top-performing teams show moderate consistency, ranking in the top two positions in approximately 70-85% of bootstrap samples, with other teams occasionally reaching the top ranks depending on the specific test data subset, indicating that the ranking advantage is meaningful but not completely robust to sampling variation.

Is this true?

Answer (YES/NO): NO